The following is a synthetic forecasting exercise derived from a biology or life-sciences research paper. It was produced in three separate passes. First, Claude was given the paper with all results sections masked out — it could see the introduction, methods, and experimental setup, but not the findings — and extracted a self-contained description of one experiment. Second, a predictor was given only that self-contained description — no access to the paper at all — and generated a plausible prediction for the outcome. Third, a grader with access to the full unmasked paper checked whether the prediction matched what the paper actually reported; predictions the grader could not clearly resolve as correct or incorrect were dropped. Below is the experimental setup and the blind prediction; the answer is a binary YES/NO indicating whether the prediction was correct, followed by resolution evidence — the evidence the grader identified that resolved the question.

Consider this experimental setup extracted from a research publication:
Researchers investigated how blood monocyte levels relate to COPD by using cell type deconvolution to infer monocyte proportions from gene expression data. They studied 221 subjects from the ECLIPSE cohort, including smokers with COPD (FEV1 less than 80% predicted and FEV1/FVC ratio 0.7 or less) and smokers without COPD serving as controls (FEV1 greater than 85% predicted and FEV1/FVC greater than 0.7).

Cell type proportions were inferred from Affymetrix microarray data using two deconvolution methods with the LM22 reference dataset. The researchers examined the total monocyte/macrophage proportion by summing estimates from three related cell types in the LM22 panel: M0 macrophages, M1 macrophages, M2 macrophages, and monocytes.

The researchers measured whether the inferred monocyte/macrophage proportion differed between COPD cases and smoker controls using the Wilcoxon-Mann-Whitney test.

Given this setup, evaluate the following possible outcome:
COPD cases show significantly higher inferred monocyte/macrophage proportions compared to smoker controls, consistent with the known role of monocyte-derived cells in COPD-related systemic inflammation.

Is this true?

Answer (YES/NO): YES